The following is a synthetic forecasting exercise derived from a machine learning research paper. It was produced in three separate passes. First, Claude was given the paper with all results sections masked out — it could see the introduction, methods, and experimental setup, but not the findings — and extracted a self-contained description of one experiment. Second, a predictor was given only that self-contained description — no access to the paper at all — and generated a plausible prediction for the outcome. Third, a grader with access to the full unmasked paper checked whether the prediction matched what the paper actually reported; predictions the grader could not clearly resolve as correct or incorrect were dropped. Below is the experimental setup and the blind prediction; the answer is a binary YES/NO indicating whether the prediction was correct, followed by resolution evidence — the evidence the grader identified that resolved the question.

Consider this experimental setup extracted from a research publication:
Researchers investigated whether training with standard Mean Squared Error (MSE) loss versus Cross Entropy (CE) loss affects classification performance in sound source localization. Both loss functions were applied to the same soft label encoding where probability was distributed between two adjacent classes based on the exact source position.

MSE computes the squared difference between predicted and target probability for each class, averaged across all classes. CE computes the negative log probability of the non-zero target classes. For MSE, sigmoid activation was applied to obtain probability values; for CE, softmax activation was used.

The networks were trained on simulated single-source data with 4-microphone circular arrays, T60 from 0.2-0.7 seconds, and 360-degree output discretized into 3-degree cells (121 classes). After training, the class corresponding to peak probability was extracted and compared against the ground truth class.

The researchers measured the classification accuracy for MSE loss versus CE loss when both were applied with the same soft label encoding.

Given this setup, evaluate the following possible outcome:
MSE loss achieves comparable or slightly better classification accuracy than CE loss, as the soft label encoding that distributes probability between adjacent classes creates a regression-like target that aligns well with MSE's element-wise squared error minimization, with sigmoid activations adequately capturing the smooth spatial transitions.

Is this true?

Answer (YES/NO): YES